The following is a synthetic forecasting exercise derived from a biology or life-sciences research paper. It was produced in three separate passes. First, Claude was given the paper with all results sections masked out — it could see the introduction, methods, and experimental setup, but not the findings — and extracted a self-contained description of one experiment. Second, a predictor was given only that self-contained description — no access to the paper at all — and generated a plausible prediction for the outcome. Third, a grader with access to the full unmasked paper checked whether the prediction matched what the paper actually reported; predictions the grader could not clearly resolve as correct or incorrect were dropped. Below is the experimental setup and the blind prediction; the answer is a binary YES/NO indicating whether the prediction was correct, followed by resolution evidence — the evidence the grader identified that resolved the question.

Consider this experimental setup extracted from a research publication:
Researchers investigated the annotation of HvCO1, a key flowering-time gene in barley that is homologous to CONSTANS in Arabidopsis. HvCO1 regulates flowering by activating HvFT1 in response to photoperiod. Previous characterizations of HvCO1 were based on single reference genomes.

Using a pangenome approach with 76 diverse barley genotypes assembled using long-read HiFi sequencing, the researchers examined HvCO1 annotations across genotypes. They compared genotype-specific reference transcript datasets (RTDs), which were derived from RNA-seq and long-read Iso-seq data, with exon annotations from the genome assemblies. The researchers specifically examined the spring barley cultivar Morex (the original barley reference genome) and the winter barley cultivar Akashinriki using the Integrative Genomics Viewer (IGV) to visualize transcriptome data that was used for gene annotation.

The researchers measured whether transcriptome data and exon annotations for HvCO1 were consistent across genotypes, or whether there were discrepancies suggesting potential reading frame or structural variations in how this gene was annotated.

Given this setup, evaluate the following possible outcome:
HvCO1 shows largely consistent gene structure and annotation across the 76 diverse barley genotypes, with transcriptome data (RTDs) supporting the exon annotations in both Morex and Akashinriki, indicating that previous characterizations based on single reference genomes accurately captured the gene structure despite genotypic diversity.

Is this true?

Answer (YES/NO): NO